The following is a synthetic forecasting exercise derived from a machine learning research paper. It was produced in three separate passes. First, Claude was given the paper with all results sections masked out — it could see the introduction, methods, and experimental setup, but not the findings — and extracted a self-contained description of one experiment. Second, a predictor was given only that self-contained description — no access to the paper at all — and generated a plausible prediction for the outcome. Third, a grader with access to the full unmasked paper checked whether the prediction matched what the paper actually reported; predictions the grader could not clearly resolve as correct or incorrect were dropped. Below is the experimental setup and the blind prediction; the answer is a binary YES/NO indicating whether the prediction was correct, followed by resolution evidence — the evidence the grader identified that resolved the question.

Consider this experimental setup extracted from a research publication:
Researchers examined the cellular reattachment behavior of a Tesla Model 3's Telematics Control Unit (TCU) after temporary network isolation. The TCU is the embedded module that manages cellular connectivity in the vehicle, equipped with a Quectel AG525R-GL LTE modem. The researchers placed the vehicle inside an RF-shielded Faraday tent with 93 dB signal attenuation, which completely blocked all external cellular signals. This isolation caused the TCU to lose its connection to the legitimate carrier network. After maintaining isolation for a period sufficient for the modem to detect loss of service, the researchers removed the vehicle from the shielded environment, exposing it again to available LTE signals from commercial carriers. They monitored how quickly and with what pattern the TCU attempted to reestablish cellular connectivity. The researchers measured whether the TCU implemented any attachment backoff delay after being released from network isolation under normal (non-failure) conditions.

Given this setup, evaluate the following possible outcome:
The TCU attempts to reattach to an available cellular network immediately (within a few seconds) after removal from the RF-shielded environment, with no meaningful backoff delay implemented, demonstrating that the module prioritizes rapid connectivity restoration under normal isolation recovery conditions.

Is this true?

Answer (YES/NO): YES